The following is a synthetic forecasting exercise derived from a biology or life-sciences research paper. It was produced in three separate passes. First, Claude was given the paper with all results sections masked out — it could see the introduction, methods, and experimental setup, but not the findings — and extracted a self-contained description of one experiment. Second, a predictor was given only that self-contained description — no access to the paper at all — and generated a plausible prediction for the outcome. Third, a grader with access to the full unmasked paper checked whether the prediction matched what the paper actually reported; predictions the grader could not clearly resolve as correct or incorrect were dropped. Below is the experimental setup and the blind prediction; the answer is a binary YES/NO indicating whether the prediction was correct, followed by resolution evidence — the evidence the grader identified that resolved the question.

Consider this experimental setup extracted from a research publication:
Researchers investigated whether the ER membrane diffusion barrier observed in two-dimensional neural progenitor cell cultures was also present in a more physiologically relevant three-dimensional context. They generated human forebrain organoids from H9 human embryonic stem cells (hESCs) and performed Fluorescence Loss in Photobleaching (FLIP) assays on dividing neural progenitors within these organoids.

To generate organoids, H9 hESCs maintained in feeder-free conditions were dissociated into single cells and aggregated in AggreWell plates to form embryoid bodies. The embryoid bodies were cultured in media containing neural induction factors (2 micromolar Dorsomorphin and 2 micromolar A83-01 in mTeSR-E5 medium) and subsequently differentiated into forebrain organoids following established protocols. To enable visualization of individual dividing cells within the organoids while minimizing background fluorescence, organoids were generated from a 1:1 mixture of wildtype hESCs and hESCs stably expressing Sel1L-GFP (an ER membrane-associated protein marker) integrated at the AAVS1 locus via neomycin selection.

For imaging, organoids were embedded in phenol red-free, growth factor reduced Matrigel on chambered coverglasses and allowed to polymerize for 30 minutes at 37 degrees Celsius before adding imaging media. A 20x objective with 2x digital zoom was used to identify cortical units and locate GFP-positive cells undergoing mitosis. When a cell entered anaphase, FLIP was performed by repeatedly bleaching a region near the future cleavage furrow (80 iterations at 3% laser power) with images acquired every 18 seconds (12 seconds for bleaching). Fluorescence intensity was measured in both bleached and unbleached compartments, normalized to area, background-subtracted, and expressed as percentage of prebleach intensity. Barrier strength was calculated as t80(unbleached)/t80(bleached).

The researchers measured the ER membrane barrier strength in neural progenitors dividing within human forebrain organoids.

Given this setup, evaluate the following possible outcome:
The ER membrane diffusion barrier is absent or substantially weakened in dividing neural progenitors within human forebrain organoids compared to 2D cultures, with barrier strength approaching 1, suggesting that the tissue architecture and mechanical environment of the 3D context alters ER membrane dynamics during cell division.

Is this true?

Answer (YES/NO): NO